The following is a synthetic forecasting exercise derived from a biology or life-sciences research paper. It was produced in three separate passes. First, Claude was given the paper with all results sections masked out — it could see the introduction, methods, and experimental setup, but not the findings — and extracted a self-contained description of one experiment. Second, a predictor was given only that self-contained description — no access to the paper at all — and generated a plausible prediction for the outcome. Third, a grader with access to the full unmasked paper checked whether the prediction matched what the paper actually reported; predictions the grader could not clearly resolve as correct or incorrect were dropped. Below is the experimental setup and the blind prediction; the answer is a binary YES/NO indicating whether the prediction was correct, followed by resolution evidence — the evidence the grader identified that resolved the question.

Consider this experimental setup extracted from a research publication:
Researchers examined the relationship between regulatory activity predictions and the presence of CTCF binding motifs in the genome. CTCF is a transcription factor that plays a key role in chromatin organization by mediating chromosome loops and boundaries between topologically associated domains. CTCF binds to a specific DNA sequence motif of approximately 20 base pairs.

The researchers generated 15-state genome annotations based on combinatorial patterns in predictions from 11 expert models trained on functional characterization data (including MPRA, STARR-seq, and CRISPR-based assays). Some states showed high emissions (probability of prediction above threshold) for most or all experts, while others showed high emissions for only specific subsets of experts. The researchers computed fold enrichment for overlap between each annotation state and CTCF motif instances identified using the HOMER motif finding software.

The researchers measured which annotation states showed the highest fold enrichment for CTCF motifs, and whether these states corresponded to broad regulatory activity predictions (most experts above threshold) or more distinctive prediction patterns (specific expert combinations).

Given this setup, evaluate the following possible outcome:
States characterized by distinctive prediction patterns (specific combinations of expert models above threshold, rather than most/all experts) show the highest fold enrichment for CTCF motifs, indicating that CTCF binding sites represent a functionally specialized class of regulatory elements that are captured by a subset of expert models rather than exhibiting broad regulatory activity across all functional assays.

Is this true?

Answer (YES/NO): NO